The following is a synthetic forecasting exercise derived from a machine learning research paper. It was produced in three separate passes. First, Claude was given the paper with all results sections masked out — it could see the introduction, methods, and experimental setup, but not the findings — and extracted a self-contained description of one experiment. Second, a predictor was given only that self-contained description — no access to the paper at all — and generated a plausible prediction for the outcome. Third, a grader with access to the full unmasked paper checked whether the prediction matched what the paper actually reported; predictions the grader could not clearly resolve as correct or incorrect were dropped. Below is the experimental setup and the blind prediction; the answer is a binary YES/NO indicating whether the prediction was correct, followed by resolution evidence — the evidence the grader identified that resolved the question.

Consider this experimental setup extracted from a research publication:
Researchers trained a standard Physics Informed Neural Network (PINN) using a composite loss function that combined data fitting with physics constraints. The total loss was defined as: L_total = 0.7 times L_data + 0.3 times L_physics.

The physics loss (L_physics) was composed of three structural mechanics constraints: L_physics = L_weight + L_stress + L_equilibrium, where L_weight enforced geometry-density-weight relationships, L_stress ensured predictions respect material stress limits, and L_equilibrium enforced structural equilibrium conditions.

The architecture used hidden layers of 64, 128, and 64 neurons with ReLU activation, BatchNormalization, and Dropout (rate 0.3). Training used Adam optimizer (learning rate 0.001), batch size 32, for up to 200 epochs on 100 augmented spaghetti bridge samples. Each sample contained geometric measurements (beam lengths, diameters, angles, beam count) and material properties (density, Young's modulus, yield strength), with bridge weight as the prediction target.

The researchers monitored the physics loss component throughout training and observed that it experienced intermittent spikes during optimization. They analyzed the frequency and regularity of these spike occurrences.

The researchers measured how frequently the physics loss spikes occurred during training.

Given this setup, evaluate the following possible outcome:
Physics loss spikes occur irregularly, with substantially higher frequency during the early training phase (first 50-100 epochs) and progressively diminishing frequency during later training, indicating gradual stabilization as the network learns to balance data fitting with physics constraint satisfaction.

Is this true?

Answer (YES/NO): NO